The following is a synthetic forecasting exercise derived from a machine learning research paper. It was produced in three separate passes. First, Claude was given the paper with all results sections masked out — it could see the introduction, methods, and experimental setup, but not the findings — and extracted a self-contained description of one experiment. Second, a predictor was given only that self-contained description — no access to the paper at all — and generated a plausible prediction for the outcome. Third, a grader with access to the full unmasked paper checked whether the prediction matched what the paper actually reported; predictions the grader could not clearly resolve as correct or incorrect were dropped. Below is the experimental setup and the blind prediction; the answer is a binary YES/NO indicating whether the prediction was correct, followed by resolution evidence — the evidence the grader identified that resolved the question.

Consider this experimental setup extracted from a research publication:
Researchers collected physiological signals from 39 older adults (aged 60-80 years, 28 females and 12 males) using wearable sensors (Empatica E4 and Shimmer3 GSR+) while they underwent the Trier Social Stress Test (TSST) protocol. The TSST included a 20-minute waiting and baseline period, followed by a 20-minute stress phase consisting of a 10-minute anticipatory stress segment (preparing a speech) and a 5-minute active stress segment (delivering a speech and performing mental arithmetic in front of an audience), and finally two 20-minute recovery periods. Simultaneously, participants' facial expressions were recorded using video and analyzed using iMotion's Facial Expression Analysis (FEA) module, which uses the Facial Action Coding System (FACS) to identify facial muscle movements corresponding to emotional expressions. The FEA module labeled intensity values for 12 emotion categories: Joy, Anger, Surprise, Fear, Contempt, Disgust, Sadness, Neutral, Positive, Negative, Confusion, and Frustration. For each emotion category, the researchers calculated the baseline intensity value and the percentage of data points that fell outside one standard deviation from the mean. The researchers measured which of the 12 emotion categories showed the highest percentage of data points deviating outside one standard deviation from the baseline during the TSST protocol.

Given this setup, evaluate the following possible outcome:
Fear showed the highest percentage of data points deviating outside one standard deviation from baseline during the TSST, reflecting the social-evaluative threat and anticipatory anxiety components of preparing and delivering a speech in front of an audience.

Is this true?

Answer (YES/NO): NO